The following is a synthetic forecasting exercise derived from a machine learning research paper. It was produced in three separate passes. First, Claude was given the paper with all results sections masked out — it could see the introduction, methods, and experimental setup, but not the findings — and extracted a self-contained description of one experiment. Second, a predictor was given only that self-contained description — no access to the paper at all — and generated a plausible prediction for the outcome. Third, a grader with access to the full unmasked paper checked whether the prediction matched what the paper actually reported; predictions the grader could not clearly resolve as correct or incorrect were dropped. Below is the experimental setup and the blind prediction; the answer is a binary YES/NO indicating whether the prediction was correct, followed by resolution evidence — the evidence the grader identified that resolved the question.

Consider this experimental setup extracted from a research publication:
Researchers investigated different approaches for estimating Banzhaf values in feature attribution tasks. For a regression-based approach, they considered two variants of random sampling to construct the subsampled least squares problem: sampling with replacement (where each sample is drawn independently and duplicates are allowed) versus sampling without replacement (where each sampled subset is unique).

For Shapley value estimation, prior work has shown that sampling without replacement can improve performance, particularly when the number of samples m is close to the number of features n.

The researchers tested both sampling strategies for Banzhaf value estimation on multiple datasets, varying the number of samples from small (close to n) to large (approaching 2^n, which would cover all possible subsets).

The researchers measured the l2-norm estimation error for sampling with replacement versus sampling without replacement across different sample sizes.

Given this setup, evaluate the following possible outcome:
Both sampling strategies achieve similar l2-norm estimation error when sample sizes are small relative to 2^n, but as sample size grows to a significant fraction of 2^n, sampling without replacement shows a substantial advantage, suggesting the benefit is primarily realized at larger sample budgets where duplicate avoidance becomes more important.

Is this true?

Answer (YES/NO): NO